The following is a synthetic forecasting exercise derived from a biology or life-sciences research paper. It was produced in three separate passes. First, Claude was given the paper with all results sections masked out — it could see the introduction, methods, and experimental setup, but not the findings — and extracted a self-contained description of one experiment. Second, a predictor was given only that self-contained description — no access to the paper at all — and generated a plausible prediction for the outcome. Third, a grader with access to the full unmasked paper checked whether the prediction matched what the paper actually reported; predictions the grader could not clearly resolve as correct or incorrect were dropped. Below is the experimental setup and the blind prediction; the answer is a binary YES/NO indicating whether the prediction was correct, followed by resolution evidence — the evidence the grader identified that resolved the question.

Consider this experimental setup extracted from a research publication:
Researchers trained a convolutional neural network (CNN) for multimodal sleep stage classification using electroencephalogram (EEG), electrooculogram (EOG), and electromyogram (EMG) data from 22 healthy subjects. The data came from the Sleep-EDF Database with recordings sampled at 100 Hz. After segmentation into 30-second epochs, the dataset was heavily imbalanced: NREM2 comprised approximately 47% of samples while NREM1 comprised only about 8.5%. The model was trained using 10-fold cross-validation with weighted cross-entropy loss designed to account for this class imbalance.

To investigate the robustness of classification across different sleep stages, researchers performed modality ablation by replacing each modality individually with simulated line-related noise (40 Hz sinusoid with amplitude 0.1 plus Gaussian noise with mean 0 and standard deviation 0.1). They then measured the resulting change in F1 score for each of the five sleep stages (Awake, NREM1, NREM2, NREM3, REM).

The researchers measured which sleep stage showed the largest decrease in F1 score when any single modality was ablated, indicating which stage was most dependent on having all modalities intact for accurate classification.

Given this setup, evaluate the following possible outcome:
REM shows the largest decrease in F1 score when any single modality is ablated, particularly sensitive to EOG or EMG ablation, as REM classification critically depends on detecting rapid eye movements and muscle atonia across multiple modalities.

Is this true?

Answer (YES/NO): NO